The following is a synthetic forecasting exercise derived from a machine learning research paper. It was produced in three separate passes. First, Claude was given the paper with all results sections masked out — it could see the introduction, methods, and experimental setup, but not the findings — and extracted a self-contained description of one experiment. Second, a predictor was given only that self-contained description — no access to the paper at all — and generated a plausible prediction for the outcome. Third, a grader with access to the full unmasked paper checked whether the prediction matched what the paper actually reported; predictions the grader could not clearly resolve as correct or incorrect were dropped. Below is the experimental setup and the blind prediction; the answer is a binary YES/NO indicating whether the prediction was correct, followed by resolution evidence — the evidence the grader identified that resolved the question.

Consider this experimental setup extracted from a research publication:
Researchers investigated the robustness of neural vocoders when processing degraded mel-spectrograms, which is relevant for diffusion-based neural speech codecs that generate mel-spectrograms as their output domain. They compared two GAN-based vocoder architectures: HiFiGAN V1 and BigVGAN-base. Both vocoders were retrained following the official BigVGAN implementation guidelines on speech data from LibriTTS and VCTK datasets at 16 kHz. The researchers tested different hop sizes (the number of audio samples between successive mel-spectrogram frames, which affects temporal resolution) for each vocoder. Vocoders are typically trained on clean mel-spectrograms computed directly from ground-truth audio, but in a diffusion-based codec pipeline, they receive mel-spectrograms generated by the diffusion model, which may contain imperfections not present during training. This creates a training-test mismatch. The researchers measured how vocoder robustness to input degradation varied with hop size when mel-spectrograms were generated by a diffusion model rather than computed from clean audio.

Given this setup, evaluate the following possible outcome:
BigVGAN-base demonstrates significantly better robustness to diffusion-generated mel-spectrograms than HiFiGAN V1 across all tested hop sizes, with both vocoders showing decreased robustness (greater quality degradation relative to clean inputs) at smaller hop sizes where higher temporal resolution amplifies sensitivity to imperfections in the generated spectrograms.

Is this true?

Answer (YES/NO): NO